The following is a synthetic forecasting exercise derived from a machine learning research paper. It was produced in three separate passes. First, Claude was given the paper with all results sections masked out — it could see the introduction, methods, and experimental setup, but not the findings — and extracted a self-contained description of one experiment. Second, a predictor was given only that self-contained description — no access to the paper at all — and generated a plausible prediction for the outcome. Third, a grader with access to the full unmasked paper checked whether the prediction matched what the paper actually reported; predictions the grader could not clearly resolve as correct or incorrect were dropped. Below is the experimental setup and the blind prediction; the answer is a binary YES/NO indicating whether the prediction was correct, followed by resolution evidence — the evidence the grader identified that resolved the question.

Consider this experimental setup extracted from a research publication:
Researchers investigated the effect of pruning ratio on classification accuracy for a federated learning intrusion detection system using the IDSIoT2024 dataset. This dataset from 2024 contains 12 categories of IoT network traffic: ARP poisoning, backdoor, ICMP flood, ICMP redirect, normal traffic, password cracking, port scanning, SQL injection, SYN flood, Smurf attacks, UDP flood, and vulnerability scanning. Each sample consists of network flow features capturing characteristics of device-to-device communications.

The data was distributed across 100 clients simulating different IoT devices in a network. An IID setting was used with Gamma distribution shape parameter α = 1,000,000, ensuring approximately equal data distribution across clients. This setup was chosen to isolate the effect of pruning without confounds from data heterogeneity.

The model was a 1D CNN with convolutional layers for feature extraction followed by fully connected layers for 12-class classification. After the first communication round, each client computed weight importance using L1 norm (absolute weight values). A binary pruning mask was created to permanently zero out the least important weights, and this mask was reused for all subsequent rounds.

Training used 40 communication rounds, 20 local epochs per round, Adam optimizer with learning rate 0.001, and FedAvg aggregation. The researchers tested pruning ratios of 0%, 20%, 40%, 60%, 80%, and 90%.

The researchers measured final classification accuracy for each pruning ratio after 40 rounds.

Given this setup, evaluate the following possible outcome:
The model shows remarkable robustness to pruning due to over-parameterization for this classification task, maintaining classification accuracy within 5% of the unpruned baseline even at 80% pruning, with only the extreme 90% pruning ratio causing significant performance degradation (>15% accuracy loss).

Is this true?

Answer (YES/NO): NO